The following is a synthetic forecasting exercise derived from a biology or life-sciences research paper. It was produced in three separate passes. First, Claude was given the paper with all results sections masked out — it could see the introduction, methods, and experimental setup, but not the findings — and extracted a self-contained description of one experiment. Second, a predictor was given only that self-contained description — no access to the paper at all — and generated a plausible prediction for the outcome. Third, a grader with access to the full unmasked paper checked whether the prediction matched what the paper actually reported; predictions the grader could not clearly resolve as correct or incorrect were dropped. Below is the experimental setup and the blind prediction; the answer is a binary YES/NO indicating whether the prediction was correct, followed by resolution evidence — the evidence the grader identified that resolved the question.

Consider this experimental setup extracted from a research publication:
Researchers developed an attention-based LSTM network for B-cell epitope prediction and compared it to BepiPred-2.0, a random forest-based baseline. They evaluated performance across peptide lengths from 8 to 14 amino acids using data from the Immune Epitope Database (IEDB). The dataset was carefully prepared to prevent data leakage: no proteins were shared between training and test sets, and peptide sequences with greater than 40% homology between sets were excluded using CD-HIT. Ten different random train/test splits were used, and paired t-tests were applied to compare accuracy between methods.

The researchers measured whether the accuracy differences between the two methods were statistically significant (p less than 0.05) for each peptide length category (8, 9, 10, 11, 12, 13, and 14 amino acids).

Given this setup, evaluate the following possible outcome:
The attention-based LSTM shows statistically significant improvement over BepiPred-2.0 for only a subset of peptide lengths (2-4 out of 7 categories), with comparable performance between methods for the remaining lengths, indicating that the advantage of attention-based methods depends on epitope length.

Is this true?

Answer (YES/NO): NO